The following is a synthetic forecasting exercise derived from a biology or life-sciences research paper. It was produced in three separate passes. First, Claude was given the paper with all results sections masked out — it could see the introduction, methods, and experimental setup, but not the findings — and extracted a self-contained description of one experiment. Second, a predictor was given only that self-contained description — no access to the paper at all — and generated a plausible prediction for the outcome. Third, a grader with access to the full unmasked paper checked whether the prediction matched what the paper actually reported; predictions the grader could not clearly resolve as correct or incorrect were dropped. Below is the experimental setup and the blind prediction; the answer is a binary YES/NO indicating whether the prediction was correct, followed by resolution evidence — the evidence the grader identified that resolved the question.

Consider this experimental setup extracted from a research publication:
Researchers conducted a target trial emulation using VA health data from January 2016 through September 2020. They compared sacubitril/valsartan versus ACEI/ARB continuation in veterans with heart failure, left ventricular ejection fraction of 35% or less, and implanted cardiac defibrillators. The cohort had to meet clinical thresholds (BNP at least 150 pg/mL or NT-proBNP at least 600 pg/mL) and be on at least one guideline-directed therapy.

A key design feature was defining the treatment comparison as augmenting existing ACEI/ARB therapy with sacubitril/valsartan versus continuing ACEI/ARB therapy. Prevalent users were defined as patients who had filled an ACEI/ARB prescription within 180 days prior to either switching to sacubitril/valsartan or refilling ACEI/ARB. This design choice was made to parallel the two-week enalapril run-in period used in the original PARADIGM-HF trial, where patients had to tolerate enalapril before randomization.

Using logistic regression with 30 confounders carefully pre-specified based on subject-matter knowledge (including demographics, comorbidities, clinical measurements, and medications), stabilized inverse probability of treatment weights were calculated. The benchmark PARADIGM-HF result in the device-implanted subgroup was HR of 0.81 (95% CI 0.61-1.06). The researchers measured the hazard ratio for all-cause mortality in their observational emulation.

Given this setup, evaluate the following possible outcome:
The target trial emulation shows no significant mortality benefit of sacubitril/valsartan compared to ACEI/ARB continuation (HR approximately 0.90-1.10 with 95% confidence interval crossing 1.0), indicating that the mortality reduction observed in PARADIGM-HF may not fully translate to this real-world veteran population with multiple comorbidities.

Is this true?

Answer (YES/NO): YES